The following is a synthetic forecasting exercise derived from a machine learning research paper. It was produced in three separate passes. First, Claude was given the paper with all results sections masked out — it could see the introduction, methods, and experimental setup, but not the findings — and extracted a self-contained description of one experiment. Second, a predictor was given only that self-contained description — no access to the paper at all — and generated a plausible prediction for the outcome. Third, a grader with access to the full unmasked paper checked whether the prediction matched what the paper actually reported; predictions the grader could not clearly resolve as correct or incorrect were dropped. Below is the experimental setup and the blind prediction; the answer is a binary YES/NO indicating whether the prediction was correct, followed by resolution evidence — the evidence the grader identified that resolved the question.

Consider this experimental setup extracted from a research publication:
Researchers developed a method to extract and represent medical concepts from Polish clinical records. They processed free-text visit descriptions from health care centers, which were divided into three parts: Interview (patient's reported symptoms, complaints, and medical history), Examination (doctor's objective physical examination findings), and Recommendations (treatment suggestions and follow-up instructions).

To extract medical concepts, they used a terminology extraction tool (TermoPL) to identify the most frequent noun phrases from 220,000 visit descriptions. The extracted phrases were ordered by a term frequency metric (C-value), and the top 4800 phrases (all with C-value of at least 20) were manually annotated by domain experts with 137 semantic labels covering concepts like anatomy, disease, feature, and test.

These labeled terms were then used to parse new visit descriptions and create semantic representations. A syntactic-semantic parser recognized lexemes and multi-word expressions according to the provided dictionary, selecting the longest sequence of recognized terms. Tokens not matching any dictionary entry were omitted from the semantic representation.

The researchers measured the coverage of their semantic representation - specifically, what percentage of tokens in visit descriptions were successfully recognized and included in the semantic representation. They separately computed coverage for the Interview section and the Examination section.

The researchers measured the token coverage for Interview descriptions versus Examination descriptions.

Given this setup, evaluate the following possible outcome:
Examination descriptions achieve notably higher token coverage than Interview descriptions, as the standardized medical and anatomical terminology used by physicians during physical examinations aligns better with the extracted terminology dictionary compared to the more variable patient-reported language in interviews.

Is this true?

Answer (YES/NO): YES